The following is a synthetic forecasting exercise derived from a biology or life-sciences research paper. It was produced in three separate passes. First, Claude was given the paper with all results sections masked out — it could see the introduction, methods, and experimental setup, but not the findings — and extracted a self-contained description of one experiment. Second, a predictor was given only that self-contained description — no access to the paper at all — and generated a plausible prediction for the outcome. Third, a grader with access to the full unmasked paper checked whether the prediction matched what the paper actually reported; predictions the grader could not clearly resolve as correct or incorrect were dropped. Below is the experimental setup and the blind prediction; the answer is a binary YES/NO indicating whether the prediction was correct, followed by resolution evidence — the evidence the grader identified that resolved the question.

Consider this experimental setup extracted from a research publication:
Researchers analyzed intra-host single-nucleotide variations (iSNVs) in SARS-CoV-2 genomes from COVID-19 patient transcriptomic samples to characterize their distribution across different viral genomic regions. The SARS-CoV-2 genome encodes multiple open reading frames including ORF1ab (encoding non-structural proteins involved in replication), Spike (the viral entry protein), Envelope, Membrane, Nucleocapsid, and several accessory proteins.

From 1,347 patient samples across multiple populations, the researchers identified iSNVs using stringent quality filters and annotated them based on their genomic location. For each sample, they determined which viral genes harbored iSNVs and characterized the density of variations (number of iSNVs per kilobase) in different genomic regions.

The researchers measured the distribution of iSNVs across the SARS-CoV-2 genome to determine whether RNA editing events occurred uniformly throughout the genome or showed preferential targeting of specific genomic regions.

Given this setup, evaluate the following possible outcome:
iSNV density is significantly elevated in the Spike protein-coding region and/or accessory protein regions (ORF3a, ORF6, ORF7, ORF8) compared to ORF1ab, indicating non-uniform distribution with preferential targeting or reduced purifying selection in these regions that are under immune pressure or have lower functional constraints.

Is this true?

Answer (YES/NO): NO